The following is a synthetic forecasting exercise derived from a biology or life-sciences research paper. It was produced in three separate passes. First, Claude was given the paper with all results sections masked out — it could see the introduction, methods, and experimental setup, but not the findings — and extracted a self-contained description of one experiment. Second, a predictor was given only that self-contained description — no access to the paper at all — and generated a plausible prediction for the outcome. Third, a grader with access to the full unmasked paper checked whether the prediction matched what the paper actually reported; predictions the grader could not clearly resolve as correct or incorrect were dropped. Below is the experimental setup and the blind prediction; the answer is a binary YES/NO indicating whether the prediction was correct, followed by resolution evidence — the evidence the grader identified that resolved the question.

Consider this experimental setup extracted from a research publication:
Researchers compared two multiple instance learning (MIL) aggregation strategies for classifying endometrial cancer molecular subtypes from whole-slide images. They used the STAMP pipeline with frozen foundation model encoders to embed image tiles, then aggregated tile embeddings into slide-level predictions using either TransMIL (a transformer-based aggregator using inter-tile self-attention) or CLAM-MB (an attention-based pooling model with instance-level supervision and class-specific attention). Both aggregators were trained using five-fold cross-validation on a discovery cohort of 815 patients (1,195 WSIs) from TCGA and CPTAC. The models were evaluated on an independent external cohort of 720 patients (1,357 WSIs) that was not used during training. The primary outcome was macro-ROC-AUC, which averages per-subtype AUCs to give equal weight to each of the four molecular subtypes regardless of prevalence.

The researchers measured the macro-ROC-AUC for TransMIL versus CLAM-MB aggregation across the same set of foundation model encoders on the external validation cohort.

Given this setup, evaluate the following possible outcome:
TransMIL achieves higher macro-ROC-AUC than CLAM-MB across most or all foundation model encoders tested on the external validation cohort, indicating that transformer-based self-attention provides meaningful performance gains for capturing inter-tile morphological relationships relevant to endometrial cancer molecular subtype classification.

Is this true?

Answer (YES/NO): NO